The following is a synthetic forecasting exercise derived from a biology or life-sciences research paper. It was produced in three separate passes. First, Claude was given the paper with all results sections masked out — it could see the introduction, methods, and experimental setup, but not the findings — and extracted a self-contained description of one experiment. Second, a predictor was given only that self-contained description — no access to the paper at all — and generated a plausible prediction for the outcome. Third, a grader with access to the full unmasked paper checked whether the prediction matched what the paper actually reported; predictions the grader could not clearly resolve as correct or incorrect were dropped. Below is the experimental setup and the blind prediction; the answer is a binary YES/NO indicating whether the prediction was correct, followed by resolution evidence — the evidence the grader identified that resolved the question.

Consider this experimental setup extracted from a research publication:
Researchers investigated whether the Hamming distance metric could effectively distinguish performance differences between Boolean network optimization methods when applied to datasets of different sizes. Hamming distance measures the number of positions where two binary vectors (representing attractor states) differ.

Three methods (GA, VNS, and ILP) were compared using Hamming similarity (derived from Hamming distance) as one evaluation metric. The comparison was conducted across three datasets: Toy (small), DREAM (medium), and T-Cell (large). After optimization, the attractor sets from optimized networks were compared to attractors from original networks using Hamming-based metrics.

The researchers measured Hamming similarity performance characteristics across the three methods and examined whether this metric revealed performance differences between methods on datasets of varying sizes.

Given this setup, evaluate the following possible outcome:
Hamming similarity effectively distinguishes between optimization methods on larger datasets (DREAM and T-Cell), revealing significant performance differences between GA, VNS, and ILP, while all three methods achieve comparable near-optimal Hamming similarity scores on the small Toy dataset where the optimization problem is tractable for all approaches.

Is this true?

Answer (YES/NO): NO